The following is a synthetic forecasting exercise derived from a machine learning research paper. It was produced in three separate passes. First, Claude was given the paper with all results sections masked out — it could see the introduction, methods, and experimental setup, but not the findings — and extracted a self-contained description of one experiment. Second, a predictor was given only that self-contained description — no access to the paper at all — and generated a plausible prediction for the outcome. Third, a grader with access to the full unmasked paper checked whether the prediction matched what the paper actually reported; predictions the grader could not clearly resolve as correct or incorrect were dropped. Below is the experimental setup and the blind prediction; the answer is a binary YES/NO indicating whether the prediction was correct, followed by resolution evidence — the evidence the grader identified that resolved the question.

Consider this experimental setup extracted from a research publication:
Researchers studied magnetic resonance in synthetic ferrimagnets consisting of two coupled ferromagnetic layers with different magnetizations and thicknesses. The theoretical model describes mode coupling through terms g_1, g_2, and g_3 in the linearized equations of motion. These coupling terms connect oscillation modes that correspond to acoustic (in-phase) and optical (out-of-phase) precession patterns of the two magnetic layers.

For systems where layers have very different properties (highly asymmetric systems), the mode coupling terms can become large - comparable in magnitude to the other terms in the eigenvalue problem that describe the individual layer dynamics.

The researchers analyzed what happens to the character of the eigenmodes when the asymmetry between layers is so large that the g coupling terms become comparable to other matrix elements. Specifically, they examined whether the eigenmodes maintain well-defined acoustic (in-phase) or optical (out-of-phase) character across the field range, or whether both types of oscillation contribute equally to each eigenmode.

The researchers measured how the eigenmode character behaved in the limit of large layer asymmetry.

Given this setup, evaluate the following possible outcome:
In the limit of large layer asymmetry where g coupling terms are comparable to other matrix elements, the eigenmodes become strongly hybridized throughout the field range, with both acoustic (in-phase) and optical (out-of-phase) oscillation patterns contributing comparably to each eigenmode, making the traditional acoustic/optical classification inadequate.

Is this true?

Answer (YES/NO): YES